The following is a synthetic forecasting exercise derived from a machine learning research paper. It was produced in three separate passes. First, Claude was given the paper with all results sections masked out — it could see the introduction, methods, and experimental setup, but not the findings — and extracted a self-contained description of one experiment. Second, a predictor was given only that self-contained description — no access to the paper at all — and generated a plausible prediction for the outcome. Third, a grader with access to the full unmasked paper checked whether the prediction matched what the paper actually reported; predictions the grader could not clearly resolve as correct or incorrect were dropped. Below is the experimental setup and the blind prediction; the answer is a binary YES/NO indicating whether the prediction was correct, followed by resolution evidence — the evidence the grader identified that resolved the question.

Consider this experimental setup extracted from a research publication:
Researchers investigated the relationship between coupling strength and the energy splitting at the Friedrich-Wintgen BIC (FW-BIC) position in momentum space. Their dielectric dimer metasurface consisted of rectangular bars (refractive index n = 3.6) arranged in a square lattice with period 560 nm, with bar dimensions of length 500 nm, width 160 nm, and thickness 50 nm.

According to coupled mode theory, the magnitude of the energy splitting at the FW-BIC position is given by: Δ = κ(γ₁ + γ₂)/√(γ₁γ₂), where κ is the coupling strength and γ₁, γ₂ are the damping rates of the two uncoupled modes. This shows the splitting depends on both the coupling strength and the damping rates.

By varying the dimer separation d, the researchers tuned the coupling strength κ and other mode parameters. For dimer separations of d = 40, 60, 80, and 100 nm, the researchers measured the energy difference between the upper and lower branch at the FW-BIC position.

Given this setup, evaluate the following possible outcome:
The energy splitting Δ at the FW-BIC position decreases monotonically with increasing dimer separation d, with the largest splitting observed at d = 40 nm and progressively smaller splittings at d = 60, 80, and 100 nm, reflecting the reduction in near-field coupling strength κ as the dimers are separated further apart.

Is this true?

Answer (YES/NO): YES